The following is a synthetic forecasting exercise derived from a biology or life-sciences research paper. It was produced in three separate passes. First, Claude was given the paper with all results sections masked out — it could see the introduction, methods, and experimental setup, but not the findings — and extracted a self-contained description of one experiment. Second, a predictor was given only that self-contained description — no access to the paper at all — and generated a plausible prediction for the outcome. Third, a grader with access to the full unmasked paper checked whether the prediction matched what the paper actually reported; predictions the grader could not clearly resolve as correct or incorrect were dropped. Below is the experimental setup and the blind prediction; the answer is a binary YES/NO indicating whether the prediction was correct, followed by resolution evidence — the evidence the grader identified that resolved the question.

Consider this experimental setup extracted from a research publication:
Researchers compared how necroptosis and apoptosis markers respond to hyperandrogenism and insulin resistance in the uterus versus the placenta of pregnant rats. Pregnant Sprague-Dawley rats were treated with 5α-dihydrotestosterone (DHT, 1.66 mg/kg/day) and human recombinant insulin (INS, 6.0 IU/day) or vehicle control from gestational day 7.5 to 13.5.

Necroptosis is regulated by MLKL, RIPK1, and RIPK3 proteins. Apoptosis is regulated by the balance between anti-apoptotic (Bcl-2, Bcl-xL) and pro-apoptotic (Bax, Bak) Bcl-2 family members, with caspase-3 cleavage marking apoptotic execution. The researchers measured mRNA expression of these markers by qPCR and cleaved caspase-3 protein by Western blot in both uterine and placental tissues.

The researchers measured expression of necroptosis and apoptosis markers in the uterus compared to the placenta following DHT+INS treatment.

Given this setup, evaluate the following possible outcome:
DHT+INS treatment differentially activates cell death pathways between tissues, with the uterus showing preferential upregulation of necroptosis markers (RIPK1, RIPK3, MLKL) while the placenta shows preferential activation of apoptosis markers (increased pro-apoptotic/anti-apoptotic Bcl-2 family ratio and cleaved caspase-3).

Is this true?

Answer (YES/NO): NO